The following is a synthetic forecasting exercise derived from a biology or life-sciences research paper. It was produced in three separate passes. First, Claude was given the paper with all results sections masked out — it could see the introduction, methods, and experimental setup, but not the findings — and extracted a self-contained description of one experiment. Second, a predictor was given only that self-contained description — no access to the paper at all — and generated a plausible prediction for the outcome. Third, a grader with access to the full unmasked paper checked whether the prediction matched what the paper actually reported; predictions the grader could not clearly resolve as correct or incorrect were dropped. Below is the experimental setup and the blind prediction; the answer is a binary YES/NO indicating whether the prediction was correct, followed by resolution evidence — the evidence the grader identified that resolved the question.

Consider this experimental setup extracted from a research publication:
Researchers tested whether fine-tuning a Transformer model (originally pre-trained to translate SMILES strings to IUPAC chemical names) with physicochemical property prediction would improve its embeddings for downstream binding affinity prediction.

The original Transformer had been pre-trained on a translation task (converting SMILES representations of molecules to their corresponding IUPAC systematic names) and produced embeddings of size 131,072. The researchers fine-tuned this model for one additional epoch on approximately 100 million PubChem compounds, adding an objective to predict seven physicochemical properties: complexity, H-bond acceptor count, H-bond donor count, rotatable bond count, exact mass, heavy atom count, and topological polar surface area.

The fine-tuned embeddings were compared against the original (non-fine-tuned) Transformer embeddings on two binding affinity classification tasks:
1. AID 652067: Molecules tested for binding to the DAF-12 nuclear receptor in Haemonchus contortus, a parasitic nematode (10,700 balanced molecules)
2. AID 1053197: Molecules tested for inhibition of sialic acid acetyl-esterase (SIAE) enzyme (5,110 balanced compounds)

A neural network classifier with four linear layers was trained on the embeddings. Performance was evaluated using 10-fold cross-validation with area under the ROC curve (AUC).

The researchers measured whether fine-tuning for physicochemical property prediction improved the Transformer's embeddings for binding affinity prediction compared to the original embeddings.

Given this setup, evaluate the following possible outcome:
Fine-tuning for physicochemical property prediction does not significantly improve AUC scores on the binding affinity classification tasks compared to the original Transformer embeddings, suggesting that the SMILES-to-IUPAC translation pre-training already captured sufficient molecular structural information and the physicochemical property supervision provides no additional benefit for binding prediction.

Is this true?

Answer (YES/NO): NO